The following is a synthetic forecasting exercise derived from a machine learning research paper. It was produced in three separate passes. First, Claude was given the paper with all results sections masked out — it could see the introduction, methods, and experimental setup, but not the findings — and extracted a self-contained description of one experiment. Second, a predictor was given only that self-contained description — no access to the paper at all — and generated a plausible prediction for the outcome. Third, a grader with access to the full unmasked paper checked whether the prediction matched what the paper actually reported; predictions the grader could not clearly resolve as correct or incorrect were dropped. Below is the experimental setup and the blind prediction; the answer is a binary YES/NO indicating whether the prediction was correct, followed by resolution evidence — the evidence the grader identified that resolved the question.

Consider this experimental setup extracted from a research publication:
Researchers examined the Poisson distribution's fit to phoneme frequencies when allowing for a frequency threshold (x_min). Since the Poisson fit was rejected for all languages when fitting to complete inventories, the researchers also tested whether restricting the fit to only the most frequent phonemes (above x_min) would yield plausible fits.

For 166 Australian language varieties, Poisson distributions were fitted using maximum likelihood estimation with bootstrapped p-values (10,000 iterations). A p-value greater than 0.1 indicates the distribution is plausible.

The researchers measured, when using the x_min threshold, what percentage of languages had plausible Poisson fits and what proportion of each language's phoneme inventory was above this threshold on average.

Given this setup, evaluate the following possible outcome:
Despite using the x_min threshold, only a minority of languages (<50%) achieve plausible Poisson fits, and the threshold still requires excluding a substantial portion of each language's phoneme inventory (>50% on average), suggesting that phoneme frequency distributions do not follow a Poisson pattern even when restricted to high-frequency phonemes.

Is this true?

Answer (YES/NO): YES